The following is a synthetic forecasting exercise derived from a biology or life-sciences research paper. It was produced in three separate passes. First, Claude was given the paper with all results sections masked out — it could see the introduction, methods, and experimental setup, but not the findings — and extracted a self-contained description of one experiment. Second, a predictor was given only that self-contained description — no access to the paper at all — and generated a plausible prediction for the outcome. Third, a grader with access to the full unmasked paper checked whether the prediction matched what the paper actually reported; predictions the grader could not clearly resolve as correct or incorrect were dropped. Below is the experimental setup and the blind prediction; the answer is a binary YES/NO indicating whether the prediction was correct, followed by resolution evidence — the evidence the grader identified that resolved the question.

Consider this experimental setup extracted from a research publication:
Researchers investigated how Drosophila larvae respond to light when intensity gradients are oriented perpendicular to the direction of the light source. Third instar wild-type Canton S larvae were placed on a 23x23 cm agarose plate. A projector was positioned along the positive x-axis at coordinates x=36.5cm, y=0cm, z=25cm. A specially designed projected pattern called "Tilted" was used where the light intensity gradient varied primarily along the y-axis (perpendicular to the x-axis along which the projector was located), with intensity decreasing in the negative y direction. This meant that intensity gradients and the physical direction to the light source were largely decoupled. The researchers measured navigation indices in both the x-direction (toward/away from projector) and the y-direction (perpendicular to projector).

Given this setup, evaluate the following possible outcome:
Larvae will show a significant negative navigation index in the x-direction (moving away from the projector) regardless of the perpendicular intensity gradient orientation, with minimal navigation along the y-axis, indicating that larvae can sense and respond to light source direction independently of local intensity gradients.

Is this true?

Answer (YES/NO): NO